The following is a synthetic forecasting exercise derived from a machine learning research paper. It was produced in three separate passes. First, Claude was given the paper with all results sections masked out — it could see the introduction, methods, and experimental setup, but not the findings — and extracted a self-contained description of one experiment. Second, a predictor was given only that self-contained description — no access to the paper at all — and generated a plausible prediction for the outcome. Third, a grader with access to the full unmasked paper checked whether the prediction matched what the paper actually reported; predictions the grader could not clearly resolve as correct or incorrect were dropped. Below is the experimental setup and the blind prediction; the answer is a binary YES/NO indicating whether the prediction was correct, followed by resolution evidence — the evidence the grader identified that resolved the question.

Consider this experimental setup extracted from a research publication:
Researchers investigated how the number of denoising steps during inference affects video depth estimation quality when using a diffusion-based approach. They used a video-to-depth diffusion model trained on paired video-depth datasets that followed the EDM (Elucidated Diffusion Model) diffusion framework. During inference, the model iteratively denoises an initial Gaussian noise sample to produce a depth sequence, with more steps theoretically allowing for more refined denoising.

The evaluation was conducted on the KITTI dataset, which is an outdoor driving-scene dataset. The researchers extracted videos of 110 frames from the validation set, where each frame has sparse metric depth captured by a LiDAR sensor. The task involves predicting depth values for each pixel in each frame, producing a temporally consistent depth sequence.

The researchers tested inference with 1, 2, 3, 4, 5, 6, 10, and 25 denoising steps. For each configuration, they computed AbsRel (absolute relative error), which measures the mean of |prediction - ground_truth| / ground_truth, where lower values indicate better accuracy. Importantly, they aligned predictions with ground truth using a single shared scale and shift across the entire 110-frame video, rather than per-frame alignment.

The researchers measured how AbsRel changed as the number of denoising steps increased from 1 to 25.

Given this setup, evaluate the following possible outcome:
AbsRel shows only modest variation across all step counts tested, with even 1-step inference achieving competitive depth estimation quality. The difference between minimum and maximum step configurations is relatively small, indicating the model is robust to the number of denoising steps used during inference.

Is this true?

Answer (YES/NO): NO